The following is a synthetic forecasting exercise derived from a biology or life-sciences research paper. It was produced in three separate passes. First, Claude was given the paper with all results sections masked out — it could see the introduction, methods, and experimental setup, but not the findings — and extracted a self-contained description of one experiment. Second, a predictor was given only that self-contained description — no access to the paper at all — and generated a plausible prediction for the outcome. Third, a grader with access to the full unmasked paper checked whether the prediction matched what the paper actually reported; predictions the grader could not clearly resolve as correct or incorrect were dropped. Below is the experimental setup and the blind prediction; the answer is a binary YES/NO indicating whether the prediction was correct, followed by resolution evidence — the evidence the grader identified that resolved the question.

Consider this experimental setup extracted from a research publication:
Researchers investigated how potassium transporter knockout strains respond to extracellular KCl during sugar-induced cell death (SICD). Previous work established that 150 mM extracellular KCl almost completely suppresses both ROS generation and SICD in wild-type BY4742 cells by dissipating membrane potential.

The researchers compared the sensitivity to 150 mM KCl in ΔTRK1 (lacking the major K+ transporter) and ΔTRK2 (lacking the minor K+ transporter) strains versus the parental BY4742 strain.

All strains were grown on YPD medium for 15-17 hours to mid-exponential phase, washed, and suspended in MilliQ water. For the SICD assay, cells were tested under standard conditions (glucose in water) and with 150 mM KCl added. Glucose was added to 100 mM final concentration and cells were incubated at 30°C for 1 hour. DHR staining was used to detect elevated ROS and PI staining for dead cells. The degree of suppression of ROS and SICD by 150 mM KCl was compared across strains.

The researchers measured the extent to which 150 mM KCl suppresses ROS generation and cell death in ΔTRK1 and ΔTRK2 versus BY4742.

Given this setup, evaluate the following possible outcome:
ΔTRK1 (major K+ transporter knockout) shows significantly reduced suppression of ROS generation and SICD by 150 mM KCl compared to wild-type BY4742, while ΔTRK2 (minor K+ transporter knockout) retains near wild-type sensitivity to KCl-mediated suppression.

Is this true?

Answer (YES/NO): NO